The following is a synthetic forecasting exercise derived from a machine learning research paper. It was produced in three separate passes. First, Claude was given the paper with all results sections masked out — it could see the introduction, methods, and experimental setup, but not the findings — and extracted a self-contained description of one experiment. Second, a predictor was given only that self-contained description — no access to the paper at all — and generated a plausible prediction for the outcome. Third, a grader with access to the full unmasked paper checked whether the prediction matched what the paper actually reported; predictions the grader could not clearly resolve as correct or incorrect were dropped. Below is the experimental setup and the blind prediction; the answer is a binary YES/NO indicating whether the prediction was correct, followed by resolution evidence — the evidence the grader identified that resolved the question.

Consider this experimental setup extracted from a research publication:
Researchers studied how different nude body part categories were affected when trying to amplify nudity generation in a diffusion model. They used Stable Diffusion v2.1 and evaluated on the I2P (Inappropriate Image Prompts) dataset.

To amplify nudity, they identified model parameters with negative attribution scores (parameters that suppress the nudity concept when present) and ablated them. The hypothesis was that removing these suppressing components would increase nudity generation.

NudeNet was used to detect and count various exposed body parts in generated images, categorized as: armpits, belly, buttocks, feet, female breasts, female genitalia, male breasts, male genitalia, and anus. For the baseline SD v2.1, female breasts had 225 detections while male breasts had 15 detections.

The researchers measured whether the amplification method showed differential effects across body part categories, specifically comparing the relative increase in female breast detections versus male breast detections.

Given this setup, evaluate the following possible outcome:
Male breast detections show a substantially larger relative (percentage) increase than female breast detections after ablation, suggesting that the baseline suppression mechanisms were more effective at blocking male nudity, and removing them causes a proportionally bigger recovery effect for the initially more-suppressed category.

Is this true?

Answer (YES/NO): YES